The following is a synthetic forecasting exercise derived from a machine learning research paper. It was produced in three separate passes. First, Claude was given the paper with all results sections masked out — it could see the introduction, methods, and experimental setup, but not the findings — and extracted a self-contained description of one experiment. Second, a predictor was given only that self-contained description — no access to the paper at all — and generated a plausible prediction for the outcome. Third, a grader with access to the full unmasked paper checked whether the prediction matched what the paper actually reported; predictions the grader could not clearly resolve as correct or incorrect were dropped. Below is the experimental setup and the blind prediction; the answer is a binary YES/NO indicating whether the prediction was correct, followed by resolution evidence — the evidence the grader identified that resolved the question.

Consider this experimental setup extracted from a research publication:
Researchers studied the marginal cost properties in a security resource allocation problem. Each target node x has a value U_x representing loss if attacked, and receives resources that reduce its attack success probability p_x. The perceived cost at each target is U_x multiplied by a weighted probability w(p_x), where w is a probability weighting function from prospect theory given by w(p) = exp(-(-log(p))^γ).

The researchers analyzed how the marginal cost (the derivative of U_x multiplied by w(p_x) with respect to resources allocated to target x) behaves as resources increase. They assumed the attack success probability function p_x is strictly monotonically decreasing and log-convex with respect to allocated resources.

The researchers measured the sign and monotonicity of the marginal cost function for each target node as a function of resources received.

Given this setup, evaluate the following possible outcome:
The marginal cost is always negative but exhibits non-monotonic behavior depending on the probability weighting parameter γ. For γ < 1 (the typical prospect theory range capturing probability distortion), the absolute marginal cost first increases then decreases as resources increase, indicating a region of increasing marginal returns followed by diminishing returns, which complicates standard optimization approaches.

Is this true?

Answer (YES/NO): NO